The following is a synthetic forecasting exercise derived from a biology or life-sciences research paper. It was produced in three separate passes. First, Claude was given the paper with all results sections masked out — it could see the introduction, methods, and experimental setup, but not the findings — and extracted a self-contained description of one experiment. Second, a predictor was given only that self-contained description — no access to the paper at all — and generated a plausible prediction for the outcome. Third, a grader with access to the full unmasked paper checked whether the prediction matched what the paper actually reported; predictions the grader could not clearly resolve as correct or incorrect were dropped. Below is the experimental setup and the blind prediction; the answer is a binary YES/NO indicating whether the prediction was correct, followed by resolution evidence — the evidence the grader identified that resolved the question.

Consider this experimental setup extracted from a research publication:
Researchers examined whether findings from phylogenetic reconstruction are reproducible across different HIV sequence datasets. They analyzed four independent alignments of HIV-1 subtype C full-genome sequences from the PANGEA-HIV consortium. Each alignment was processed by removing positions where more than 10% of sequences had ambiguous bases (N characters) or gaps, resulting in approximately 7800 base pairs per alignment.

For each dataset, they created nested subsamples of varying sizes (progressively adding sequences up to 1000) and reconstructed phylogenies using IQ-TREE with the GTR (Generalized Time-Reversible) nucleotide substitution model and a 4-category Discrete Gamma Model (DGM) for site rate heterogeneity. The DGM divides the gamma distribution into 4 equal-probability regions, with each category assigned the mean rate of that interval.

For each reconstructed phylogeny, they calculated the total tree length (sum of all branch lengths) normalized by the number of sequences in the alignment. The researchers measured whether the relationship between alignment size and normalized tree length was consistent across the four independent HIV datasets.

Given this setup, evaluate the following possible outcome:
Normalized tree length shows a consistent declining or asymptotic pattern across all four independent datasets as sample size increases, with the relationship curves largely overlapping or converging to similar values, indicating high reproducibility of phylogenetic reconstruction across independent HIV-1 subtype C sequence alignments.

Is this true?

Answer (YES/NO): NO